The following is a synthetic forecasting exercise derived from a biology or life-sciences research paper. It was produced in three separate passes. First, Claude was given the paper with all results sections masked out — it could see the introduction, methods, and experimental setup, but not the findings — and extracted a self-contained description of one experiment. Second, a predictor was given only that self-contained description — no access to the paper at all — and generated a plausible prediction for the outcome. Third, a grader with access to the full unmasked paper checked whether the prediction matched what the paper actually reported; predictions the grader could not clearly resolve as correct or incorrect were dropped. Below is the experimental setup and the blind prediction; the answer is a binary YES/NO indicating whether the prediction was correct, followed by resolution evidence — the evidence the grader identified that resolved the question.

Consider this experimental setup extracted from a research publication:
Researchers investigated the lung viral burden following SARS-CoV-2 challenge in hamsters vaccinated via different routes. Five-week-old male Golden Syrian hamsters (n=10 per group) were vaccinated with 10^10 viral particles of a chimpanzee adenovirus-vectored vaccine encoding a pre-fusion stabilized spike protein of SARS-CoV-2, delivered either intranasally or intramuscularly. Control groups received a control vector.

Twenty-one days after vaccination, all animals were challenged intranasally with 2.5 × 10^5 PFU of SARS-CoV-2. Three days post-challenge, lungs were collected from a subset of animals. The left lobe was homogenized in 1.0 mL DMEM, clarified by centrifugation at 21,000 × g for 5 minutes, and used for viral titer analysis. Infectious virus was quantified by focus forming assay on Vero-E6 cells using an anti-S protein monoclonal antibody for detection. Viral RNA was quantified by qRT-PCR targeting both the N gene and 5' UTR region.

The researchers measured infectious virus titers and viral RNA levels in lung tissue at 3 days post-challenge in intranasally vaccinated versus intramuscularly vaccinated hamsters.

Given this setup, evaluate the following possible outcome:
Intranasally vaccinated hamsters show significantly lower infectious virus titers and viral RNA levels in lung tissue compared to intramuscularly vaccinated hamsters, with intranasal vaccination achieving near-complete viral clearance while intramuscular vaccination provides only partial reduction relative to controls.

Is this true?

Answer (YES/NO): NO